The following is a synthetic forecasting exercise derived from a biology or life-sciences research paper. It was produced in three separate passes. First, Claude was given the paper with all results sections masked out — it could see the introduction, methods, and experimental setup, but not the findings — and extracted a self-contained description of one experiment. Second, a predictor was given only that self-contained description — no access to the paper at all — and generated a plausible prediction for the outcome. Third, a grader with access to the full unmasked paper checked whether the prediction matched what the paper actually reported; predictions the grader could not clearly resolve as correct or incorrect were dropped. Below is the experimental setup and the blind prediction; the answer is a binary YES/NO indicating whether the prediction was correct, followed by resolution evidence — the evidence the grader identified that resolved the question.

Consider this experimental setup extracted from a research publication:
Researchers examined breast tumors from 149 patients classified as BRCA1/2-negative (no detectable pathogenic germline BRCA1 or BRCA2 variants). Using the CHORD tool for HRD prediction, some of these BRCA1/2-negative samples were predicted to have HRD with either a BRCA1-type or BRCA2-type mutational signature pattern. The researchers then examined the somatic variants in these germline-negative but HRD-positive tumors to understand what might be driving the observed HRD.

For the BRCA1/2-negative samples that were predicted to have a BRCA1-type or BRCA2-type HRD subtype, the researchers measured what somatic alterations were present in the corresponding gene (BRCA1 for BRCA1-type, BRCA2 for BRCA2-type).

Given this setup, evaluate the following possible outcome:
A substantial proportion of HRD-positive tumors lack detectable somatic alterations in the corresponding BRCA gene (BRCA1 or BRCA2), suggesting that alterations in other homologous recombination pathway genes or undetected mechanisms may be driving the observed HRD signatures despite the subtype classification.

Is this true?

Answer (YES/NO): NO